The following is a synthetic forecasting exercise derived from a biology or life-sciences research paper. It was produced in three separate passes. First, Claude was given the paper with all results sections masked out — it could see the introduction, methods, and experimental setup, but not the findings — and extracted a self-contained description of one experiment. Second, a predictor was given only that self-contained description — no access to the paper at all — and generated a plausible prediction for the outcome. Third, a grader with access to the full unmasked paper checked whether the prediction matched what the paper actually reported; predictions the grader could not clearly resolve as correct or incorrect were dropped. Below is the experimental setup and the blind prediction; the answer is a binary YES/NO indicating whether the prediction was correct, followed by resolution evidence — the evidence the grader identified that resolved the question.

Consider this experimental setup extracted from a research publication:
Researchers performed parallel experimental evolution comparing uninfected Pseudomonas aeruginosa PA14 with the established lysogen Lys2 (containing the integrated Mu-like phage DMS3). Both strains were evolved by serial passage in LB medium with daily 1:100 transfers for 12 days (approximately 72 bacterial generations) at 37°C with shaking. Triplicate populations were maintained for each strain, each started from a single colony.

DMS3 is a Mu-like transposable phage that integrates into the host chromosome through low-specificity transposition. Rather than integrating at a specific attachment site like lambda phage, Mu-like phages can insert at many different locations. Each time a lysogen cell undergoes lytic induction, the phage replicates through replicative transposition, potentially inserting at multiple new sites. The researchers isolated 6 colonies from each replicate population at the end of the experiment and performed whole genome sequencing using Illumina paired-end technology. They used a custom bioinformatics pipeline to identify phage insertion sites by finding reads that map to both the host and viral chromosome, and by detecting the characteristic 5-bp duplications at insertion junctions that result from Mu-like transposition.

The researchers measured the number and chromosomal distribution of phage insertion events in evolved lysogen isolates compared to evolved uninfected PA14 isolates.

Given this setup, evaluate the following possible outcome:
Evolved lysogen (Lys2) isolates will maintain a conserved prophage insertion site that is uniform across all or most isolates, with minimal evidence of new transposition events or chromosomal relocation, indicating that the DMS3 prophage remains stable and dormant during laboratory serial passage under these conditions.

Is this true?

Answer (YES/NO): NO